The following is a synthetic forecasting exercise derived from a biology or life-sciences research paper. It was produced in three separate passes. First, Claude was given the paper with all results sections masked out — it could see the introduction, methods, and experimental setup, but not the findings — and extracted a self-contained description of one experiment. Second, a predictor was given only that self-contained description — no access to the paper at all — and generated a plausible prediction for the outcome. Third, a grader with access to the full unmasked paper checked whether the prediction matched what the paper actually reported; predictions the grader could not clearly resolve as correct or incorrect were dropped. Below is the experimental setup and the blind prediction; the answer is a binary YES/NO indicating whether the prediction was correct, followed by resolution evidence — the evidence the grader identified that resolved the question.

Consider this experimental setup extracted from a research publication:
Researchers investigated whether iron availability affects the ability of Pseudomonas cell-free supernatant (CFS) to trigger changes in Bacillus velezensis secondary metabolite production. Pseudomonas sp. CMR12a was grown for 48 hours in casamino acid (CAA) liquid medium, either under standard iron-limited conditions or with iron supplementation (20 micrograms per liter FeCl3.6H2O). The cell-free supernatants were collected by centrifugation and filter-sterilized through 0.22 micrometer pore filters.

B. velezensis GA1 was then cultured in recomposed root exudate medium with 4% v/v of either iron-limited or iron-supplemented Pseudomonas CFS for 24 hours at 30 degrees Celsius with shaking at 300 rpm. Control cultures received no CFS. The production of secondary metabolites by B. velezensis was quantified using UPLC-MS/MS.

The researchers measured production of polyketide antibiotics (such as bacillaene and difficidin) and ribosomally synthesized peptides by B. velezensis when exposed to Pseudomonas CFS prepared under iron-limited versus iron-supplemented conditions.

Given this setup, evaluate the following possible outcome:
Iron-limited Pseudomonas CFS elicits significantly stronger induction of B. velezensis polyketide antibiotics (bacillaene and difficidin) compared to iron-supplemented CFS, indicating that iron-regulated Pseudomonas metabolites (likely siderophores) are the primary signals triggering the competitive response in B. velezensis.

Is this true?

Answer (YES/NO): YES